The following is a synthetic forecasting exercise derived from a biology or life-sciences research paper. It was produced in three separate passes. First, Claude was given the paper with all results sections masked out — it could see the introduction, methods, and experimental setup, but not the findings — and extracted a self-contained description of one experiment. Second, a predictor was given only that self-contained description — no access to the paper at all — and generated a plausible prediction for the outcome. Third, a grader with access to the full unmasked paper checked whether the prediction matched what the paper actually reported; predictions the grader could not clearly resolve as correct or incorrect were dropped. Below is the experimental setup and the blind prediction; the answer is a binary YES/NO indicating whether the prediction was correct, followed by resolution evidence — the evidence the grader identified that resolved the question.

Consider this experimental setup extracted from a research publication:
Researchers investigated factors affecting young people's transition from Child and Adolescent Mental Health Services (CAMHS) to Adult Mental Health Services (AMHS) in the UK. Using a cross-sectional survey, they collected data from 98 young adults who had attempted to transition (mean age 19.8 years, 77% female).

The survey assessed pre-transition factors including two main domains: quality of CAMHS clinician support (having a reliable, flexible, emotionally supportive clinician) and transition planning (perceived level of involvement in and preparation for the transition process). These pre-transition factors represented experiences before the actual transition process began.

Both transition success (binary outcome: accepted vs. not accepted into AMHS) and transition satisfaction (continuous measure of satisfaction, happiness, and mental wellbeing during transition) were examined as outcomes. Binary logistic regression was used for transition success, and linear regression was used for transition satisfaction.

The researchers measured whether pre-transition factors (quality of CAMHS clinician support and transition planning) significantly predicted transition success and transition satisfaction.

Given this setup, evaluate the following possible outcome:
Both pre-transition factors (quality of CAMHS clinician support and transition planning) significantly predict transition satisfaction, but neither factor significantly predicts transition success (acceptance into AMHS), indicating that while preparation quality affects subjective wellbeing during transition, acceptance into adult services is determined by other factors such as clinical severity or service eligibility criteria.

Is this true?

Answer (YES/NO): NO